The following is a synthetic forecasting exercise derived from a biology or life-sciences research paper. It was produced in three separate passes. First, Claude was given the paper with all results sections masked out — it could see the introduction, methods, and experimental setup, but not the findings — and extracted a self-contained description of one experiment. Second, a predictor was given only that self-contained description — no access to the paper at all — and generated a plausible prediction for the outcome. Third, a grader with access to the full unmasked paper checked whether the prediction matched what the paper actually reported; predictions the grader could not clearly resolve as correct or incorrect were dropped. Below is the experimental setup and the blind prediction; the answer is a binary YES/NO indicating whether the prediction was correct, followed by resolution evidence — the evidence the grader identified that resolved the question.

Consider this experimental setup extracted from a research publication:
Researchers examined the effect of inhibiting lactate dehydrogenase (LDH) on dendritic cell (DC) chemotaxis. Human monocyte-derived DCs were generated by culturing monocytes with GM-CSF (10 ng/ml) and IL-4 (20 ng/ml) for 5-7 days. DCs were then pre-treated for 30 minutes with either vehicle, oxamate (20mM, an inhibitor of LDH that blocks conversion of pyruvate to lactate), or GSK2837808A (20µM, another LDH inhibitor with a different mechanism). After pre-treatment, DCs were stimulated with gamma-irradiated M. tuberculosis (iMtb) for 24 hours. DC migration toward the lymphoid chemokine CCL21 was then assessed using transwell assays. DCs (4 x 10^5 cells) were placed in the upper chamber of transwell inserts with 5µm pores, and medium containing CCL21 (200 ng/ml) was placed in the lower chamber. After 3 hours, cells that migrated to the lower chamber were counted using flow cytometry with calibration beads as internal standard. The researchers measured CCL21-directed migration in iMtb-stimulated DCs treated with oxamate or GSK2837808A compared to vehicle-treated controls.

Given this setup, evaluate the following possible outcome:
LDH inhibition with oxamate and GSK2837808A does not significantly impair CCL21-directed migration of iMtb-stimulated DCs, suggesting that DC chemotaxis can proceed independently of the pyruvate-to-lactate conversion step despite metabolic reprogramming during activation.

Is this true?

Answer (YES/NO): NO